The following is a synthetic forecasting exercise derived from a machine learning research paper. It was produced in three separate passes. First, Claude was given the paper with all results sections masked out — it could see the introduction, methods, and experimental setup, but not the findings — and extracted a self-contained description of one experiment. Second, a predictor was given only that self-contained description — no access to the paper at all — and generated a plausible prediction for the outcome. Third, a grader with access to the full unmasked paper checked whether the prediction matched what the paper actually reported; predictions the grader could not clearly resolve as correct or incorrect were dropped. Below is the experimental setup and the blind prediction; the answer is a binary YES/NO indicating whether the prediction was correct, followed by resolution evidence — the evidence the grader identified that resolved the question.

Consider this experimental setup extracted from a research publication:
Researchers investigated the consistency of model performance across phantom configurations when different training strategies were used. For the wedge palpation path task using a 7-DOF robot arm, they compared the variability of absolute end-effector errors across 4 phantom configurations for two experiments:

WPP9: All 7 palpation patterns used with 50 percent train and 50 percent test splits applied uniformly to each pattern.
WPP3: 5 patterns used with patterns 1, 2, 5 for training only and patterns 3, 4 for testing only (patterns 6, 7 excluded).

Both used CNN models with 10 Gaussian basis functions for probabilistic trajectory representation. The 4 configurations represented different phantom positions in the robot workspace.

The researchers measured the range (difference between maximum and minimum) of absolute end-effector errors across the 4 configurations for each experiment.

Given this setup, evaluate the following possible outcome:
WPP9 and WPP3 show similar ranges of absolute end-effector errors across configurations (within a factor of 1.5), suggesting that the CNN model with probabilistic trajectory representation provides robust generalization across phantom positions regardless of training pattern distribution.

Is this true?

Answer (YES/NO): NO